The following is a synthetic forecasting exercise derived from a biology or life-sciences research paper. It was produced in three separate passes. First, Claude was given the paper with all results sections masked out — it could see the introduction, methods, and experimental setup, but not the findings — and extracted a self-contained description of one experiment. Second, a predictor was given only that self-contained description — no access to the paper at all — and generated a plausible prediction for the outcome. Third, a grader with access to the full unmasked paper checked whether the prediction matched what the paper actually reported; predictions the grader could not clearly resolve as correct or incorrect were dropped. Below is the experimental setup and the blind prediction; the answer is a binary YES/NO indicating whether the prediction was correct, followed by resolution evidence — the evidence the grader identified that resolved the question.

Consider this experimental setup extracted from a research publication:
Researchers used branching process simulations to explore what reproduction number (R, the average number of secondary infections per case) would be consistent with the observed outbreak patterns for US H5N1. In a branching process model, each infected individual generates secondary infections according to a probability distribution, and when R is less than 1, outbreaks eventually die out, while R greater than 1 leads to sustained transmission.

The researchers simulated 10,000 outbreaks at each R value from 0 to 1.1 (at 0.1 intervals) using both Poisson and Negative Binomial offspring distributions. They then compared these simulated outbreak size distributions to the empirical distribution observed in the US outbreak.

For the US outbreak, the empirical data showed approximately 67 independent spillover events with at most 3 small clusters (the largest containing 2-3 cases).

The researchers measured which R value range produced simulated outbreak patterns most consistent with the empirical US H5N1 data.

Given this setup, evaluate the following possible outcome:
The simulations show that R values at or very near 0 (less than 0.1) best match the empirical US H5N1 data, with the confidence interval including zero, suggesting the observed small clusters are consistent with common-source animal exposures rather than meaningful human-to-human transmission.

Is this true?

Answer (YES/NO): NO